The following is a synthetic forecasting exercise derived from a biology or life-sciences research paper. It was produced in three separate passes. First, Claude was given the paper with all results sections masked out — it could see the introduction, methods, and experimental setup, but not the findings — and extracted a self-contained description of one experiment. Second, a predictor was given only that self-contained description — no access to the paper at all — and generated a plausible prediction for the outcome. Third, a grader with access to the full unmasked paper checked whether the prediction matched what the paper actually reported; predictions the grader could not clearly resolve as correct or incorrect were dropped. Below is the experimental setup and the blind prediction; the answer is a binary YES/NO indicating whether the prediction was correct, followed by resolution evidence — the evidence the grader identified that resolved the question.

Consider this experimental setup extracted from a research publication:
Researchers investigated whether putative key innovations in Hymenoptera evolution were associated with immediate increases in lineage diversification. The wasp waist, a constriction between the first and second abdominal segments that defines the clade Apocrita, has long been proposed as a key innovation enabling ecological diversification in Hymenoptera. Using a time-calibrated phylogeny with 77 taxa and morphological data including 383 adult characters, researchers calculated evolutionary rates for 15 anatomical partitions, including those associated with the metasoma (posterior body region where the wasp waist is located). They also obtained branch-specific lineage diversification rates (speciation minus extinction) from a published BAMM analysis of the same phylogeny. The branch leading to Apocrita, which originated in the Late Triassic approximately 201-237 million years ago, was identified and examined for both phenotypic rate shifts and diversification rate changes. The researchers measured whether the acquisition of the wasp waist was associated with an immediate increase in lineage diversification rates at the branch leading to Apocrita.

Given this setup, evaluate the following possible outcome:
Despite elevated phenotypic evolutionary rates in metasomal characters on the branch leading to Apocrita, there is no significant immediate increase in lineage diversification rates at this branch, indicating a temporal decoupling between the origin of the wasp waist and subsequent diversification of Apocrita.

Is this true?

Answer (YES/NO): NO